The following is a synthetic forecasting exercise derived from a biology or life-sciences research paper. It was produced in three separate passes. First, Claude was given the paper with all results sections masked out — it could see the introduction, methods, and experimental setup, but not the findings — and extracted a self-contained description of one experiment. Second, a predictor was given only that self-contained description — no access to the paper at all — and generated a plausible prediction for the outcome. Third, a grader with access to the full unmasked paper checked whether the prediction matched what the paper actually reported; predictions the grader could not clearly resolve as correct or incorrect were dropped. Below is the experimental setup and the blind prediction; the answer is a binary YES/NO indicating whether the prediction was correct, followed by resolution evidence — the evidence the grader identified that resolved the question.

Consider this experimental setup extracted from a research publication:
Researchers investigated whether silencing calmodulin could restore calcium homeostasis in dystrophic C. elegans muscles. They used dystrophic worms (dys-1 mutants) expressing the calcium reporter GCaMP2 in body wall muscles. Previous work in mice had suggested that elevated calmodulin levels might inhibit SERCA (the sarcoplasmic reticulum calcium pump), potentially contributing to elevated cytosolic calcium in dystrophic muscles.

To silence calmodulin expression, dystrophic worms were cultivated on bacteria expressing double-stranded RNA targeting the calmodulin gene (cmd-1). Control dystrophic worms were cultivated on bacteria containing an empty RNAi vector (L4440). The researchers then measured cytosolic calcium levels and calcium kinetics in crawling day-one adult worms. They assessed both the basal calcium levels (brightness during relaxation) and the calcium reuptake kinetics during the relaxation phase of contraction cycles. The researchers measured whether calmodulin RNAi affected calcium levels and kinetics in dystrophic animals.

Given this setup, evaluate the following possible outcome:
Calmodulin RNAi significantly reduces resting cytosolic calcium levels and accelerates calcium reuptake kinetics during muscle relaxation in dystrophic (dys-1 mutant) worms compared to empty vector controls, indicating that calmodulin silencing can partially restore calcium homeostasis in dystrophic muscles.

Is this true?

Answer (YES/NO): NO